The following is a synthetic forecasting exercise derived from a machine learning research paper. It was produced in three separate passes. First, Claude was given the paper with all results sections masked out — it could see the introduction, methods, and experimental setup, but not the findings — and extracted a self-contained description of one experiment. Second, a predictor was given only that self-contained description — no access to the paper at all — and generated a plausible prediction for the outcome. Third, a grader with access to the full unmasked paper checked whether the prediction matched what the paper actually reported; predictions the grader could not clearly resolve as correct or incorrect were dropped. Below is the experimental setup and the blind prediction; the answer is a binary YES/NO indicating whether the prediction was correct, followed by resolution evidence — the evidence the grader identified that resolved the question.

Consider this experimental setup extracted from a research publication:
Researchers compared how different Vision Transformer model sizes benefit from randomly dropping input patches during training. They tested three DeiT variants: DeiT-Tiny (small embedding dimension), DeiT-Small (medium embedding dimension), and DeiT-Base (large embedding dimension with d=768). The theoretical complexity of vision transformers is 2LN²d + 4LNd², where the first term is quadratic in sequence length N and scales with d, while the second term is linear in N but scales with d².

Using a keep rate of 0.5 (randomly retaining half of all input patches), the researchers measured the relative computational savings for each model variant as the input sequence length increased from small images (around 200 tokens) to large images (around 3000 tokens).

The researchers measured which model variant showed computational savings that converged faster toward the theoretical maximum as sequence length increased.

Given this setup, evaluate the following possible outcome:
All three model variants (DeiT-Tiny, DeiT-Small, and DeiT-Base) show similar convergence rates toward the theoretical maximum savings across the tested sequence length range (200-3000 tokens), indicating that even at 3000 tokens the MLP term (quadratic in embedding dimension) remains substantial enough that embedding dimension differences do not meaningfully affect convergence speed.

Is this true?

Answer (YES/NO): NO